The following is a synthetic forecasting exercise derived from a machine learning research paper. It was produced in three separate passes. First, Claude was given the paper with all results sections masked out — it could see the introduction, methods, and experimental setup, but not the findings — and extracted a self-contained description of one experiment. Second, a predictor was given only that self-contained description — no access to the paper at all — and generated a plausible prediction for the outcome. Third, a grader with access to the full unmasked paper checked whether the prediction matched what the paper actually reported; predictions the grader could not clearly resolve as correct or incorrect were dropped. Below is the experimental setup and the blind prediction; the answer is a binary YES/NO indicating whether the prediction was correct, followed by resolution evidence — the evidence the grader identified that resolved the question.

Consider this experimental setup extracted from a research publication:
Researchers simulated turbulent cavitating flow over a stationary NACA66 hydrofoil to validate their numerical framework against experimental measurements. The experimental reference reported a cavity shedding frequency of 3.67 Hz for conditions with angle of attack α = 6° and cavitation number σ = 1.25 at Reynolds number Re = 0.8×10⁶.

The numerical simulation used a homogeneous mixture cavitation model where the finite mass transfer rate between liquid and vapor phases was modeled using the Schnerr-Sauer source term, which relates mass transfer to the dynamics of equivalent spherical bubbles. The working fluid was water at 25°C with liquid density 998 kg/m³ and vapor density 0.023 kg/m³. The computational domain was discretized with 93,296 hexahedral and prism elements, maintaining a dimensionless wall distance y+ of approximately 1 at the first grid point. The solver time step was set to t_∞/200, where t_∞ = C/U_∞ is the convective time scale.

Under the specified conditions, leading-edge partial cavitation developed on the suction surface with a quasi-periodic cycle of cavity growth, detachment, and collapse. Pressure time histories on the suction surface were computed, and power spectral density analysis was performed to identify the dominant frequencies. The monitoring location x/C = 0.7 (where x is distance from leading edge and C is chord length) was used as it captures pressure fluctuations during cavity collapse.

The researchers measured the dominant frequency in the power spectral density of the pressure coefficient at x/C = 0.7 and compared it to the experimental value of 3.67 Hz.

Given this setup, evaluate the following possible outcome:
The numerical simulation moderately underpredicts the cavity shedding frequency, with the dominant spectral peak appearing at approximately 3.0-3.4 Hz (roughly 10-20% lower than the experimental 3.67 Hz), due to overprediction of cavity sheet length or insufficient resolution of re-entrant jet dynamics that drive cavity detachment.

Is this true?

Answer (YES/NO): NO